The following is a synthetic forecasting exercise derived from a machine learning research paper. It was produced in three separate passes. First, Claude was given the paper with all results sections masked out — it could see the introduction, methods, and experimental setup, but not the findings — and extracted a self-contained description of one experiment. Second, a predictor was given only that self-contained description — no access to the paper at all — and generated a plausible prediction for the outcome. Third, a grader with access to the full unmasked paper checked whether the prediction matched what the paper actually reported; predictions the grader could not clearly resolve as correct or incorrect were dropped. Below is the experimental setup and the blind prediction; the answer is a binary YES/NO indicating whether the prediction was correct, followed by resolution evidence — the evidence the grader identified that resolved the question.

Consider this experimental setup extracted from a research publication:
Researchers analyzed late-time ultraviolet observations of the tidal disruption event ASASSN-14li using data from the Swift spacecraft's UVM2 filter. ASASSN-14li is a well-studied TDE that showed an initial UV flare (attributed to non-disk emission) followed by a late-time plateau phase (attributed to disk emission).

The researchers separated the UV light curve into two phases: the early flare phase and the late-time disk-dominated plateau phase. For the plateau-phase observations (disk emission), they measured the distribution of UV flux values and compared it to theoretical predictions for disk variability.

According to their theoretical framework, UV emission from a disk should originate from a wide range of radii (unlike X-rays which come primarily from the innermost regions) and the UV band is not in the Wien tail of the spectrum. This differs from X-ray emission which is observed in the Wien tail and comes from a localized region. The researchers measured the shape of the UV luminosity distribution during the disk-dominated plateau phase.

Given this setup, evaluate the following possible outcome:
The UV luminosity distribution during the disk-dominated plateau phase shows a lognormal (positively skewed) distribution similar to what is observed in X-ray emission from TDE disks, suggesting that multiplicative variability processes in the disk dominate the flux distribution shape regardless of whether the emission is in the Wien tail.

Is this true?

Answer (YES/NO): NO